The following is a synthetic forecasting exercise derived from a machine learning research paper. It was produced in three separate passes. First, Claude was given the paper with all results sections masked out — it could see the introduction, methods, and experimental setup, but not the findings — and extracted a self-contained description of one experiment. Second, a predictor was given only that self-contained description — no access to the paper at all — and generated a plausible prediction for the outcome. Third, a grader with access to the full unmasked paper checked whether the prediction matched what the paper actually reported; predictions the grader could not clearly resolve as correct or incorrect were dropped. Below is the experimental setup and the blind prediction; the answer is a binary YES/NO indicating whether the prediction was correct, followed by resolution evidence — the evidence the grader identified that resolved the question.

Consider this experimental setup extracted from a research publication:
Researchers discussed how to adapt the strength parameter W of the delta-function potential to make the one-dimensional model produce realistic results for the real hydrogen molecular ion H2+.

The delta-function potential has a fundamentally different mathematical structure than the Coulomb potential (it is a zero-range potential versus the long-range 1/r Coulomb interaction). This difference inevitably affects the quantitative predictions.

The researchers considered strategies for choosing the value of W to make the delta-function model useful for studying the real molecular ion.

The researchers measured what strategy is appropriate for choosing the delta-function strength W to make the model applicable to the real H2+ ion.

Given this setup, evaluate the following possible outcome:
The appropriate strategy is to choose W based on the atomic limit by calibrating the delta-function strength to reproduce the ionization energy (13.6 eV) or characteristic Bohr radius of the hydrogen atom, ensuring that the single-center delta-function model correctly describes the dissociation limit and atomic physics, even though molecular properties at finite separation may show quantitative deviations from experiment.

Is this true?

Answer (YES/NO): NO